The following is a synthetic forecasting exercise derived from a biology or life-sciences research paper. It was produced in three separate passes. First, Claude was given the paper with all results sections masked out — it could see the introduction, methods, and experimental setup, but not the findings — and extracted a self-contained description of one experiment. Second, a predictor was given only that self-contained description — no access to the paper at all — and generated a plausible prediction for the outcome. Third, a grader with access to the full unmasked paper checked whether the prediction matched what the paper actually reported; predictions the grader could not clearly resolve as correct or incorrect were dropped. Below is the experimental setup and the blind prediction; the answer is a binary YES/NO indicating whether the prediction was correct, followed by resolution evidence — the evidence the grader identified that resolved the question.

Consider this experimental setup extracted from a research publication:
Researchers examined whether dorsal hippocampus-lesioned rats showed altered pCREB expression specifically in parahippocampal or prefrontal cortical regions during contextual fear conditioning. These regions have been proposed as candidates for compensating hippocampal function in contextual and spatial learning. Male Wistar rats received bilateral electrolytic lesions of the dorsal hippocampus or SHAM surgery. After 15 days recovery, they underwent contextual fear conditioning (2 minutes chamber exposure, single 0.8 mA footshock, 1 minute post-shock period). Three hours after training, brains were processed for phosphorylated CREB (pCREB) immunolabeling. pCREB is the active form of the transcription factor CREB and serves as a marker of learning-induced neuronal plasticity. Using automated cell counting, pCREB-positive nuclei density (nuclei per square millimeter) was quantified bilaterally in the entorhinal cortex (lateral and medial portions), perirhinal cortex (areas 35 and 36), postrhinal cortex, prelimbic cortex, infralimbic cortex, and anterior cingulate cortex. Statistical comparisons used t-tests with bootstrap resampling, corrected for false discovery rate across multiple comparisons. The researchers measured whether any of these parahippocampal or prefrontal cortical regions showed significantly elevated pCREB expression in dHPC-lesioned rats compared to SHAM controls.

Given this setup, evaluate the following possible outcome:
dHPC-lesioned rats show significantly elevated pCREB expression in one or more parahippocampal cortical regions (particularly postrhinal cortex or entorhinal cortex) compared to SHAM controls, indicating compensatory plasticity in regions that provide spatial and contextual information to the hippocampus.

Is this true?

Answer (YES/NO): NO